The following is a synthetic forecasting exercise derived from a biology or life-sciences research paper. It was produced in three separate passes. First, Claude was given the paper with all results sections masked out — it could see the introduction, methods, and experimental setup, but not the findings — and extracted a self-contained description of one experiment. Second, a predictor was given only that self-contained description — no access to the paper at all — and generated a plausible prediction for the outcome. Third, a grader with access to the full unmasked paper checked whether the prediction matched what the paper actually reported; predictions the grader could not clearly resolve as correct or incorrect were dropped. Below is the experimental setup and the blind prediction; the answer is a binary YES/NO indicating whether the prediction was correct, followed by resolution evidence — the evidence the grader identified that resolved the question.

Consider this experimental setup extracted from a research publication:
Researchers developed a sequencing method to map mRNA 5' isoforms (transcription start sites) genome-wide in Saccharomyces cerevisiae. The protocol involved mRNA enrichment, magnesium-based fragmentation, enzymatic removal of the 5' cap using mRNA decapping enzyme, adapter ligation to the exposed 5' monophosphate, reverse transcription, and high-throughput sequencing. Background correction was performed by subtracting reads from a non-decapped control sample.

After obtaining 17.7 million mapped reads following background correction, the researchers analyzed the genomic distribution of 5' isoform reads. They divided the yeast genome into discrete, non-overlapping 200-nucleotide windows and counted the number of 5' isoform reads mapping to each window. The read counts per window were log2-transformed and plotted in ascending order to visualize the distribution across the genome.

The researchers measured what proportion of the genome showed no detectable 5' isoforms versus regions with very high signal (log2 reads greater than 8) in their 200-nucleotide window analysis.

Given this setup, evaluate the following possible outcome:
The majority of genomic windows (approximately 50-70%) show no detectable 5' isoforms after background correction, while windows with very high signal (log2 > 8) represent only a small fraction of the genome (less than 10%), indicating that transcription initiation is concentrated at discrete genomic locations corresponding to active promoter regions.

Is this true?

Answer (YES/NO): NO